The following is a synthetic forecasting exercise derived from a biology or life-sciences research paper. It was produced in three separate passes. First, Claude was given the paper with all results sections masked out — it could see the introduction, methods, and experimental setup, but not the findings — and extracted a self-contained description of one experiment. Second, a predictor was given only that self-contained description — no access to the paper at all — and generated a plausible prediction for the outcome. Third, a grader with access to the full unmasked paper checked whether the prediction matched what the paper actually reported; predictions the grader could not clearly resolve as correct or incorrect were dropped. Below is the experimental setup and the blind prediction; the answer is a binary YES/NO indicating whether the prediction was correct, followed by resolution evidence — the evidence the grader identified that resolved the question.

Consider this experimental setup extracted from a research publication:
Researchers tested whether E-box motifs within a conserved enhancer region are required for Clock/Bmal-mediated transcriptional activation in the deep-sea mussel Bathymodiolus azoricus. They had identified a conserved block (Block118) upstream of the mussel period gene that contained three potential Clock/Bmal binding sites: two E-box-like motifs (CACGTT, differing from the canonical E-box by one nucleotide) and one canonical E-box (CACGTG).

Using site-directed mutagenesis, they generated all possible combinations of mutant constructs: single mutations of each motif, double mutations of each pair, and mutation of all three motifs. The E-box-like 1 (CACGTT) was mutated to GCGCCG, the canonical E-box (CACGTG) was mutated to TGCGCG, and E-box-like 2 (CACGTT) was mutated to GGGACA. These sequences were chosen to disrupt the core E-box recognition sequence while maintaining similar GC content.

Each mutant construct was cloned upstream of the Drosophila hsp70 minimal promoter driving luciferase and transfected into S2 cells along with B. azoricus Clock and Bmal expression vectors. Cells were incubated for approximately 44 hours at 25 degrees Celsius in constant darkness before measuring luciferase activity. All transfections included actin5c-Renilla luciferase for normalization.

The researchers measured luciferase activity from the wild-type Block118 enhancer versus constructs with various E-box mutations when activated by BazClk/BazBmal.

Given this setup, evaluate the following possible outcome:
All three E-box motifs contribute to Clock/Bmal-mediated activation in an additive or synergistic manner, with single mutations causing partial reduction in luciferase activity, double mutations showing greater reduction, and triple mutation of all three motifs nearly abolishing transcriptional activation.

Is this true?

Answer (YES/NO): NO